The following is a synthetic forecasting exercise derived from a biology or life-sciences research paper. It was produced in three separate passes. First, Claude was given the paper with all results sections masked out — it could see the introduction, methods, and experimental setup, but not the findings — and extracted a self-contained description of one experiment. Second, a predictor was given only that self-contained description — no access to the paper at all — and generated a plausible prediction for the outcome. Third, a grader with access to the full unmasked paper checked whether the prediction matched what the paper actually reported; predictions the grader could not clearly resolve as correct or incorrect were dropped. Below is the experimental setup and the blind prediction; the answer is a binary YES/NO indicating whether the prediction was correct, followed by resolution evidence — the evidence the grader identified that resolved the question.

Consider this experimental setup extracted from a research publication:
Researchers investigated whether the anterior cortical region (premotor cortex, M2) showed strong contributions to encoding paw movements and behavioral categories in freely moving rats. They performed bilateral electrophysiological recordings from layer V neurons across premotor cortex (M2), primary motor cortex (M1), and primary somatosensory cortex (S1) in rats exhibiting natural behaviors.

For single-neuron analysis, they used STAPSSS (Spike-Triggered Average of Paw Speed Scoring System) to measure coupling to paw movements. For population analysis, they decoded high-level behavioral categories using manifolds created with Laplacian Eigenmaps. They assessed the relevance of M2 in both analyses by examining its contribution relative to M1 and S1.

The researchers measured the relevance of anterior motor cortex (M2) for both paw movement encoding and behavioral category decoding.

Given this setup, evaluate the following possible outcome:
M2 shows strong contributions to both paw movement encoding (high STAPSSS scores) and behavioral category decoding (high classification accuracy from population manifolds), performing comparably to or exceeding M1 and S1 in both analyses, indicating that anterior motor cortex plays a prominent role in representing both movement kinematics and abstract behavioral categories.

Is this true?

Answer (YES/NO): NO